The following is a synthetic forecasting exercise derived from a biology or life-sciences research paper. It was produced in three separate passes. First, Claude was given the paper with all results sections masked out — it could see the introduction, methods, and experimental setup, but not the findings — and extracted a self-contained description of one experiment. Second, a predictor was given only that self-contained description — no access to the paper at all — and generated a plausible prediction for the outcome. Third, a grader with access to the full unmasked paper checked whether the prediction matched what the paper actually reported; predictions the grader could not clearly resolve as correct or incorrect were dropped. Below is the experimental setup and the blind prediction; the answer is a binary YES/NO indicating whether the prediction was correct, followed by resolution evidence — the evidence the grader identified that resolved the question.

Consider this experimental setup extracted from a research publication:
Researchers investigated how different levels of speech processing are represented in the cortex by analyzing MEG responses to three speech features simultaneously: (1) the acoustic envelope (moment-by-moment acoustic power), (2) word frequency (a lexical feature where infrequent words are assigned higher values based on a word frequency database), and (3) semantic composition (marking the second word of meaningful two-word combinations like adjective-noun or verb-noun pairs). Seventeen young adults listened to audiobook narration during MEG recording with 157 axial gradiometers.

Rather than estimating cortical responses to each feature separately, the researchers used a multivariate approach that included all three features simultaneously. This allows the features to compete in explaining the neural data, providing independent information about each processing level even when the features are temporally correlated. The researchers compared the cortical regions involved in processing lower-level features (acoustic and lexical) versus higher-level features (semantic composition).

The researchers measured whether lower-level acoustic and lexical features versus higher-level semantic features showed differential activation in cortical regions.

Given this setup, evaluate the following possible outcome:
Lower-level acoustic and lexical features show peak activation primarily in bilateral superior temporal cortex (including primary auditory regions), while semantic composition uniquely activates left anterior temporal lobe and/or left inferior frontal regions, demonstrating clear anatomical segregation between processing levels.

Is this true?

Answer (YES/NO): NO